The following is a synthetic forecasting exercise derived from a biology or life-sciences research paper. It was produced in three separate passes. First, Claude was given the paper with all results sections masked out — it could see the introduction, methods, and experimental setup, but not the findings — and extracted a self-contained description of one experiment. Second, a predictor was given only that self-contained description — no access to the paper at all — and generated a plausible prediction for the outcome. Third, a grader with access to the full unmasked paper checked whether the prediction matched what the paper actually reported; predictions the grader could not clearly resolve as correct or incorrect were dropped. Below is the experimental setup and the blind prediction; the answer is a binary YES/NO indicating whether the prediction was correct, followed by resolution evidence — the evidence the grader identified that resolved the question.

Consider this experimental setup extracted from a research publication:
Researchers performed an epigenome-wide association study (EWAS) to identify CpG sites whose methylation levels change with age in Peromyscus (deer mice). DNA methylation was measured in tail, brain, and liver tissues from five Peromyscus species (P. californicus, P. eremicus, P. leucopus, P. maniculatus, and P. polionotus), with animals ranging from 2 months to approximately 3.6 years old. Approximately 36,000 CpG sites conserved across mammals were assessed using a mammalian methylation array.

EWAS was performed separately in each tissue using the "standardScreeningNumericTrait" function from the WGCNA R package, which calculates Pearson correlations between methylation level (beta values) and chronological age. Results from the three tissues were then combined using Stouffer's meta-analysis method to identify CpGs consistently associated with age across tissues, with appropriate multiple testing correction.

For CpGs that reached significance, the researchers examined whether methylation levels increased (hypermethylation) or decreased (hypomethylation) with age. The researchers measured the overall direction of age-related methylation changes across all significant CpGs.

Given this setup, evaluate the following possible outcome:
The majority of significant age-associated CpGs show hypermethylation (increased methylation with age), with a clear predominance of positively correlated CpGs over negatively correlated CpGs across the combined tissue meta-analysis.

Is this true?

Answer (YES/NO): NO